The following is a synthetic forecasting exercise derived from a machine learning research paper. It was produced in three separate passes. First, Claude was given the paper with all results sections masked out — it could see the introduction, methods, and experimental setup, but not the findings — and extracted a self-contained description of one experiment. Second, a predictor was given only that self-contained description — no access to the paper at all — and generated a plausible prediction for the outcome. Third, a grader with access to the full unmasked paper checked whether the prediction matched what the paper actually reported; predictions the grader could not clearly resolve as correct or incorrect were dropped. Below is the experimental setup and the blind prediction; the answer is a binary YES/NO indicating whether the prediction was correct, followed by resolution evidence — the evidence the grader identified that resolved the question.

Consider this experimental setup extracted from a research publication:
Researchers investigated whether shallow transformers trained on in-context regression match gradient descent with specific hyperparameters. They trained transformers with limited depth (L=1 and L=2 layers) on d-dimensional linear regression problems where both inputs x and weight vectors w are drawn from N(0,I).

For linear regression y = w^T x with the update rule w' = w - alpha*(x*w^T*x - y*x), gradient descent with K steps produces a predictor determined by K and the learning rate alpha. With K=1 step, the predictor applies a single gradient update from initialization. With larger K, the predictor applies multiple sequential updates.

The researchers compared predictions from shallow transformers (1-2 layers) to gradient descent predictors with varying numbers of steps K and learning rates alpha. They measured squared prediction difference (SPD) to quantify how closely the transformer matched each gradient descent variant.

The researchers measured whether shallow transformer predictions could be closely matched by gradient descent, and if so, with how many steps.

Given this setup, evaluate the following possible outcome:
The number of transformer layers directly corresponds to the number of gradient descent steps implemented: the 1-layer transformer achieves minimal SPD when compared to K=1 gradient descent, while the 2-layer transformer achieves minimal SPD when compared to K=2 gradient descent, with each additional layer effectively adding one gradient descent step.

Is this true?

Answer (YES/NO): NO